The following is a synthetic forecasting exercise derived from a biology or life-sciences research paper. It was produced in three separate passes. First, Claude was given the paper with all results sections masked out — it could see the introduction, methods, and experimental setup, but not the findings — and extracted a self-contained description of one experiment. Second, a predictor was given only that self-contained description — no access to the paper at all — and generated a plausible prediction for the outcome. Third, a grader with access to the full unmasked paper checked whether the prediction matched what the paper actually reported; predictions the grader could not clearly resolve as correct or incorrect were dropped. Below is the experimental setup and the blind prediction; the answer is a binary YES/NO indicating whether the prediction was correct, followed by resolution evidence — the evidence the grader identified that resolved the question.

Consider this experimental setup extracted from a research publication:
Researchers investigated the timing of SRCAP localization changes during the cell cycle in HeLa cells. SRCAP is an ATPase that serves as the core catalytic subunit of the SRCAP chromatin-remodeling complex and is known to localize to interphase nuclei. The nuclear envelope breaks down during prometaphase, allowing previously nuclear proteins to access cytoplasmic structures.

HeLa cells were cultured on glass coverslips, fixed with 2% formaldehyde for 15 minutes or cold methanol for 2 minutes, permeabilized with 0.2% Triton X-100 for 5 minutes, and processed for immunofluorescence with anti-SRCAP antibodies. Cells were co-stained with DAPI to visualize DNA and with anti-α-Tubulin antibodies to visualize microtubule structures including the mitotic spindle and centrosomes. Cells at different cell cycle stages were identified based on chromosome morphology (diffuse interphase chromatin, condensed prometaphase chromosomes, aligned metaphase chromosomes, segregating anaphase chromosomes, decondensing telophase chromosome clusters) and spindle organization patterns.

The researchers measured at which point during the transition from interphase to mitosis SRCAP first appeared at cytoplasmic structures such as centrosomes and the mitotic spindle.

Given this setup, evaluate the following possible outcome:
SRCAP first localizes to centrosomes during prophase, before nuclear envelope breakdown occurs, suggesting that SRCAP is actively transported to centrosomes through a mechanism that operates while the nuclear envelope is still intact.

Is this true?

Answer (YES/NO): NO